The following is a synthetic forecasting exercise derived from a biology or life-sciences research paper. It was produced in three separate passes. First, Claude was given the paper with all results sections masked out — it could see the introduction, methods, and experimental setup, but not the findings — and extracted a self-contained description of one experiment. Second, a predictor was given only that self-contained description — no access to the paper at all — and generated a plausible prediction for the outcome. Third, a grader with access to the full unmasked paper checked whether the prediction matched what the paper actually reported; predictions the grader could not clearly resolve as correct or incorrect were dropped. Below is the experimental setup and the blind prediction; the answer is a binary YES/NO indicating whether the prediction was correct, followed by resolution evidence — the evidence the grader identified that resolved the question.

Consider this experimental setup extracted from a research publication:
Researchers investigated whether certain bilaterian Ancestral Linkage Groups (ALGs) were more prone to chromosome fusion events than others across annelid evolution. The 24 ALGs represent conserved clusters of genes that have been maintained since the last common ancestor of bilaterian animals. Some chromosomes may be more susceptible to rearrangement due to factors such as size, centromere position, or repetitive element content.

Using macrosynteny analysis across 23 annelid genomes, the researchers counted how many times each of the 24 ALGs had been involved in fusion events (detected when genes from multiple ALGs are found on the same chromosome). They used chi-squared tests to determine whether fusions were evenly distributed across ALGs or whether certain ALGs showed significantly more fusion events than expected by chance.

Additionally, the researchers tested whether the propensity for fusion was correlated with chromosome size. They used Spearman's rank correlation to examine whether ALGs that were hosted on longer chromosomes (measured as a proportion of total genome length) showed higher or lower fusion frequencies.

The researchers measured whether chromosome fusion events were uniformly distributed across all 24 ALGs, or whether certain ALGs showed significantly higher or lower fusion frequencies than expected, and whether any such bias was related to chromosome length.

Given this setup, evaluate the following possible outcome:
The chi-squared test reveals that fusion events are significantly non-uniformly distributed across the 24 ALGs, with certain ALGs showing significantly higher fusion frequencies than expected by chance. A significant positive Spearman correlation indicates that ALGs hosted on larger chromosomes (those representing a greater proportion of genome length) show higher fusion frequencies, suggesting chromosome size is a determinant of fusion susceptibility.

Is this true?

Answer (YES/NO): NO